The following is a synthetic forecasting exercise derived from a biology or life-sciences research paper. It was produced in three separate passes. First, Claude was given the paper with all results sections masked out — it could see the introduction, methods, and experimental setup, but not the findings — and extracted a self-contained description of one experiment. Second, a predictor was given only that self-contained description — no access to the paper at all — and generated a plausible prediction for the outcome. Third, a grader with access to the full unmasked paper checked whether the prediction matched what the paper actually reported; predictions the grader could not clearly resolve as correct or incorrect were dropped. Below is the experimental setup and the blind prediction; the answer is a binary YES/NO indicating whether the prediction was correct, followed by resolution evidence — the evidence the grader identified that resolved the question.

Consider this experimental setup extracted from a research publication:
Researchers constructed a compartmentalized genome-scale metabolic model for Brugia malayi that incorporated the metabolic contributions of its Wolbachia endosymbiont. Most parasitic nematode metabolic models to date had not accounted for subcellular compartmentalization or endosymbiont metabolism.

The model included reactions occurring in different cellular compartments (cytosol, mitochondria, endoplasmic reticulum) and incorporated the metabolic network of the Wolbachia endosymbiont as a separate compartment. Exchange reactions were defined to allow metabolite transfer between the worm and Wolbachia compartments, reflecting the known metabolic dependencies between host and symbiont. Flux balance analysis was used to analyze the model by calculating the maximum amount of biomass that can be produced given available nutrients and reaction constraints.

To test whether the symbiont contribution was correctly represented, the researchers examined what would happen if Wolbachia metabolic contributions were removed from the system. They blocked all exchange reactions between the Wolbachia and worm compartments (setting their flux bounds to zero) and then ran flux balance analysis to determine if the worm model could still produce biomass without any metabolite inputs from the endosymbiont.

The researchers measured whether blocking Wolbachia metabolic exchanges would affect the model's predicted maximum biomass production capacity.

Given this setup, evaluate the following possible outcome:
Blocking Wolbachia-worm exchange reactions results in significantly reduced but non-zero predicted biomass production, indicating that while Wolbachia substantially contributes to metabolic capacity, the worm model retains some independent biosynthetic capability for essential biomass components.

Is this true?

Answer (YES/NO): NO